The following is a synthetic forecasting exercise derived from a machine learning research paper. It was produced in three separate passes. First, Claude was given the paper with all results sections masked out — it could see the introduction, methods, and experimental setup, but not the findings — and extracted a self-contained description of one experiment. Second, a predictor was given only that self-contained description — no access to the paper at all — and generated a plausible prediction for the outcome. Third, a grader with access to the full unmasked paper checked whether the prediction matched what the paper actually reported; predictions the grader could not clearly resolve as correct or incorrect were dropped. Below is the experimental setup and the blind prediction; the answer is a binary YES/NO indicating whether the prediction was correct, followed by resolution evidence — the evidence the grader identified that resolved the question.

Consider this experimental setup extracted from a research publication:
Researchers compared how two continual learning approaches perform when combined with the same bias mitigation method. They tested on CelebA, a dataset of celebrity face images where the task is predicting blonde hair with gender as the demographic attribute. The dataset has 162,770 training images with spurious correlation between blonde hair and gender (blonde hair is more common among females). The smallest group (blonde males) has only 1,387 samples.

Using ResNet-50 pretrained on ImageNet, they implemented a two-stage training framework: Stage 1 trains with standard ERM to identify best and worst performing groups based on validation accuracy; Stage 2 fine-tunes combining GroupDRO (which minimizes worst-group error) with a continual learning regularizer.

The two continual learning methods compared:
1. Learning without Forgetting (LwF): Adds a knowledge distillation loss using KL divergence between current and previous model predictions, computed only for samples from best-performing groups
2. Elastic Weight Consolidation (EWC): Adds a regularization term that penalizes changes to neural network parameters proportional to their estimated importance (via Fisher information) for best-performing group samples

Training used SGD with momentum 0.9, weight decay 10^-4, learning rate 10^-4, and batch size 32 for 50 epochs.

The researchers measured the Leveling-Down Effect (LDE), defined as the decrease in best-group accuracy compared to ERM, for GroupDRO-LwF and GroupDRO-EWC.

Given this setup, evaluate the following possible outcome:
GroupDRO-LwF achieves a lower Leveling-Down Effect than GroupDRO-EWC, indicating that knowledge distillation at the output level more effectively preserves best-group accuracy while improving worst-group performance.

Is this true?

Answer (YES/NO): YES